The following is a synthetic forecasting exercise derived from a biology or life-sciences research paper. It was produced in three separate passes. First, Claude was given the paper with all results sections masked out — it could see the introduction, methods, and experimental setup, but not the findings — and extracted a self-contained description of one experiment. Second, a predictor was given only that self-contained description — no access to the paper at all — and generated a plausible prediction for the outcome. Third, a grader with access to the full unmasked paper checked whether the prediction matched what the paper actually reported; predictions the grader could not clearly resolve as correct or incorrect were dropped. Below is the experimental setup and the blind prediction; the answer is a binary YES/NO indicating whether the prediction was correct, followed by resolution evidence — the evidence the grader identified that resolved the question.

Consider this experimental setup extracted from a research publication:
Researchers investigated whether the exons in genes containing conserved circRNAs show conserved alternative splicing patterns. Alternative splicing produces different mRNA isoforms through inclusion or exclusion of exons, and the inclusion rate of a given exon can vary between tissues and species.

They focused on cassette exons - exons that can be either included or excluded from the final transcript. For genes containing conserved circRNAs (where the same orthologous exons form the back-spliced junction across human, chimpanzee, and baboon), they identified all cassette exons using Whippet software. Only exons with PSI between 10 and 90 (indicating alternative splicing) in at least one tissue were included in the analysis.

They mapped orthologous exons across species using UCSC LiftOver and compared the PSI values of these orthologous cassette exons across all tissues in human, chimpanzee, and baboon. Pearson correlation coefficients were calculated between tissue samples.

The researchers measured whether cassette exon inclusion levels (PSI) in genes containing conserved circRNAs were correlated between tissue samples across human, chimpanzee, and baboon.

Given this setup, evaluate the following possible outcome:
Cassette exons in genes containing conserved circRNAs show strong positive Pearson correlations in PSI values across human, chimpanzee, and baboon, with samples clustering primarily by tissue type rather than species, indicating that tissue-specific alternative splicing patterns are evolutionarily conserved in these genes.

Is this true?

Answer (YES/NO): NO